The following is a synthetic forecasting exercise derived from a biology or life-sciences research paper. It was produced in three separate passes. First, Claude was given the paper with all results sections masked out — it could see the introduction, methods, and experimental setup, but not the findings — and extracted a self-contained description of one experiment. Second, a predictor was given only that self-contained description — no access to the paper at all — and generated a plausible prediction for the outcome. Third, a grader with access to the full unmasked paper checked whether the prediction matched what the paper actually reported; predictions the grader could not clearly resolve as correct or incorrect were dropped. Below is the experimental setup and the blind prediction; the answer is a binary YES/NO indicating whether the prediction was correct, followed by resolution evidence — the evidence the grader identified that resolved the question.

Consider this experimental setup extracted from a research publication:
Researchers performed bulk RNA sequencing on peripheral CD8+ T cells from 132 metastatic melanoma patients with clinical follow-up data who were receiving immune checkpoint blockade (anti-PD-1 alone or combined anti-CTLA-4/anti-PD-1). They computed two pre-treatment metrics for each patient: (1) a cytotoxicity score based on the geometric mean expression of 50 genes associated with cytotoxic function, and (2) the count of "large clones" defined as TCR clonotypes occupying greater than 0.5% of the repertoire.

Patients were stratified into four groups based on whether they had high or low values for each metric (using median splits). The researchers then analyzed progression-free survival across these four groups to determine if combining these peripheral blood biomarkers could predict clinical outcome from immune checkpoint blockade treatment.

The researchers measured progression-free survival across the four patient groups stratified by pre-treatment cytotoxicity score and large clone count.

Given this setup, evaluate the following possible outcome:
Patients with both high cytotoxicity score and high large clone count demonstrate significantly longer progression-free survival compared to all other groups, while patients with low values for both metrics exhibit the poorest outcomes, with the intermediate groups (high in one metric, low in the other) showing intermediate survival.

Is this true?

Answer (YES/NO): NO